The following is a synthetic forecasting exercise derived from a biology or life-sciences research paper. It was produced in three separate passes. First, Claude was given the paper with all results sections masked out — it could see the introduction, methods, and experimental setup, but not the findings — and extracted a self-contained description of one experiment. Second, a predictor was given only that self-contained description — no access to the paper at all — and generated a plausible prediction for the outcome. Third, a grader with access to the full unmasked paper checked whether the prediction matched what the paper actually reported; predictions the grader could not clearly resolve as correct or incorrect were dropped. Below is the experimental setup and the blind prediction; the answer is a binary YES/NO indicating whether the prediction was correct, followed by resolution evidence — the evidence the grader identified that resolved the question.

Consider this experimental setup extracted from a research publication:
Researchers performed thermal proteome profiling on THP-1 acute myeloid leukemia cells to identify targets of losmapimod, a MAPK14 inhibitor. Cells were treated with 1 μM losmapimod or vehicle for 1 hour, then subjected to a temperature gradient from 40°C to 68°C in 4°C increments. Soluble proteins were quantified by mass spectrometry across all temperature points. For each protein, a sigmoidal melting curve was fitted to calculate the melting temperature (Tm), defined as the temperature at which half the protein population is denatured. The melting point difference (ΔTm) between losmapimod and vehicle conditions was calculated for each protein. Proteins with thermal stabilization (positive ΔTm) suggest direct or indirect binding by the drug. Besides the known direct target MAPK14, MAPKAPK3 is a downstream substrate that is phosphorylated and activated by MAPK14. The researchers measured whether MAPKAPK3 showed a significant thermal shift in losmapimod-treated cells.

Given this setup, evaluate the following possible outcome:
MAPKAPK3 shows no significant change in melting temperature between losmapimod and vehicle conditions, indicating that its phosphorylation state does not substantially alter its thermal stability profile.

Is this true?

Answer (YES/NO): NO